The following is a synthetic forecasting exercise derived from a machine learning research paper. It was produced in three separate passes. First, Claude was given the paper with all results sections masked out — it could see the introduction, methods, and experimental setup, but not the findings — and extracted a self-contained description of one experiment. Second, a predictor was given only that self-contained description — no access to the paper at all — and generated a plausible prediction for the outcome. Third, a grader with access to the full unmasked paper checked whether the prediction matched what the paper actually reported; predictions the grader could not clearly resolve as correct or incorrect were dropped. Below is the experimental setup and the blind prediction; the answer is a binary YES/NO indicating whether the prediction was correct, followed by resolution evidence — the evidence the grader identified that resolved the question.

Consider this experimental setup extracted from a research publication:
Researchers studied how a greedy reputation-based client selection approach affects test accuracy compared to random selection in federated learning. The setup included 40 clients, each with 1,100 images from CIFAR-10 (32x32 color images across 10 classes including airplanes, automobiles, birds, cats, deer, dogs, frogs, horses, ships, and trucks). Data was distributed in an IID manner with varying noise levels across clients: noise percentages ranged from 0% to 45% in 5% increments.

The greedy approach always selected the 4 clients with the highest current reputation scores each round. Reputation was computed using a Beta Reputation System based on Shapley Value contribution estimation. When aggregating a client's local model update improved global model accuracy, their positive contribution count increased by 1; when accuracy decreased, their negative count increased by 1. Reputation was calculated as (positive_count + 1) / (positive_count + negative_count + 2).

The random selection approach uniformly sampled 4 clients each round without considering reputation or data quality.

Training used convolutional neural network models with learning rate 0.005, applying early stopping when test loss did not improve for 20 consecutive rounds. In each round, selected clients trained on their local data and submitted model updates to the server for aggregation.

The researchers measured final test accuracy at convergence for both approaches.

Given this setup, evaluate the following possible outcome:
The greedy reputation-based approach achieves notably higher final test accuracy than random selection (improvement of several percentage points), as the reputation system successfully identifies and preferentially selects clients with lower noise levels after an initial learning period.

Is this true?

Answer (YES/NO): NO